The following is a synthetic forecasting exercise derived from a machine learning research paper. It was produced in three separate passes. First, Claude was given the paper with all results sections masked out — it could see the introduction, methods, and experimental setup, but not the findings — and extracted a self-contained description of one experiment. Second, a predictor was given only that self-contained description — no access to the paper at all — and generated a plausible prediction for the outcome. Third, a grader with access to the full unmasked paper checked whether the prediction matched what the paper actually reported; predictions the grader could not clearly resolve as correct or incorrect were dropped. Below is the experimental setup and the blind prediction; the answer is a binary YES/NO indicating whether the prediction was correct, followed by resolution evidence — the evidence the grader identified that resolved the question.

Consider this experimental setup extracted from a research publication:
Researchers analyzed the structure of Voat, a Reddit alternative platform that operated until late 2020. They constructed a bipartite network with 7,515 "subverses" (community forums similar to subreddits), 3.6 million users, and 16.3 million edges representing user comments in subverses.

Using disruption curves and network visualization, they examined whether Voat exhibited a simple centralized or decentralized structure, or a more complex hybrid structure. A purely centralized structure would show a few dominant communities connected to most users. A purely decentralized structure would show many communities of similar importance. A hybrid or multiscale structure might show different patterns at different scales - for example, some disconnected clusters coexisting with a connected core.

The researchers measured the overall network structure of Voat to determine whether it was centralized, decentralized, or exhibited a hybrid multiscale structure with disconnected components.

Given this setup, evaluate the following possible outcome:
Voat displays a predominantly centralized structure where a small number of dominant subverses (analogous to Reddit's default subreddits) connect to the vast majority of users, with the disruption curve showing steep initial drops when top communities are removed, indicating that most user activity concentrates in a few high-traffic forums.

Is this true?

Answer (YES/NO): NO